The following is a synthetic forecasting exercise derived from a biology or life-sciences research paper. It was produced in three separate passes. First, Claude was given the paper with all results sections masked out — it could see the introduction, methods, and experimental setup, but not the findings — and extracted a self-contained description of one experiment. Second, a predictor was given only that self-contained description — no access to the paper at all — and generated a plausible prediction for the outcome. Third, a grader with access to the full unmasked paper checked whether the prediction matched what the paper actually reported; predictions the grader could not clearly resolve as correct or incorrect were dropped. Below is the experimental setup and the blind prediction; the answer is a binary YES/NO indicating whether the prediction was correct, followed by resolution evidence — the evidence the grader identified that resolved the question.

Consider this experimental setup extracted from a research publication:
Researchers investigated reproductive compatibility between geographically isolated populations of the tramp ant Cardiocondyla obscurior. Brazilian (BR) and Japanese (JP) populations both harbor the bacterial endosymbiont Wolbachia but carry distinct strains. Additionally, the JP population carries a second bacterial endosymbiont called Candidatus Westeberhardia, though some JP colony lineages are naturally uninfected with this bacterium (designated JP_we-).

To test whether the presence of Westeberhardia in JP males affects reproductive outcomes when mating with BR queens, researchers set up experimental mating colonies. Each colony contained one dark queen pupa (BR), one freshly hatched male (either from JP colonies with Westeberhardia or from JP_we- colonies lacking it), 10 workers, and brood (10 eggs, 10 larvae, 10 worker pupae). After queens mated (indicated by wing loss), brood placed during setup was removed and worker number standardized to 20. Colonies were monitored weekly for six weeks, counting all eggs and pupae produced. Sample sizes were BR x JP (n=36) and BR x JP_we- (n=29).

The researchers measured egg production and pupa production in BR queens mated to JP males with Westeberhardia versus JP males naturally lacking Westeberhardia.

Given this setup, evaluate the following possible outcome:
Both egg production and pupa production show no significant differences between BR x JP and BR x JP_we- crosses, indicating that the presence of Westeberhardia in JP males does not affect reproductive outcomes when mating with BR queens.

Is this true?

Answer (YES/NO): NO